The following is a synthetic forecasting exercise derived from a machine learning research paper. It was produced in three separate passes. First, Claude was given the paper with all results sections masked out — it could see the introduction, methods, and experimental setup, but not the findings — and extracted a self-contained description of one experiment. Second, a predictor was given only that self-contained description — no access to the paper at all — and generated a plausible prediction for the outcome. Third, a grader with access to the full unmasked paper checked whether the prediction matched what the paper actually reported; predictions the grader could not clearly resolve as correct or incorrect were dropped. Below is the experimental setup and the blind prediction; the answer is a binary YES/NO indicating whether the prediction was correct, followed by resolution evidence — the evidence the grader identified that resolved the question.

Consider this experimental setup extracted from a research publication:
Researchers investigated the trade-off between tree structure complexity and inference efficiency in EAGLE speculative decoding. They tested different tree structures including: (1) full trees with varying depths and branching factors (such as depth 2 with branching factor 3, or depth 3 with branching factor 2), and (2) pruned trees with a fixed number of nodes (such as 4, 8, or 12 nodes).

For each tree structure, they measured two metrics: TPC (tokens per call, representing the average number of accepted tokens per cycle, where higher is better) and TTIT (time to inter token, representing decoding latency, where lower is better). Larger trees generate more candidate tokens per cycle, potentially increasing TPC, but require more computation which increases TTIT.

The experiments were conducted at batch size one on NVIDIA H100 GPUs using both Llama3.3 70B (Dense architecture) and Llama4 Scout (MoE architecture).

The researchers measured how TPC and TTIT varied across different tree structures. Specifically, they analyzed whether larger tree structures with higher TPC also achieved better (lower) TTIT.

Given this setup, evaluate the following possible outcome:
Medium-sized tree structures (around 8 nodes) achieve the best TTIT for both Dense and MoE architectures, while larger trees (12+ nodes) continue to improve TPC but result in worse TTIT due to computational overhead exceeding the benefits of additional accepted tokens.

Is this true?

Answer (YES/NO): NO